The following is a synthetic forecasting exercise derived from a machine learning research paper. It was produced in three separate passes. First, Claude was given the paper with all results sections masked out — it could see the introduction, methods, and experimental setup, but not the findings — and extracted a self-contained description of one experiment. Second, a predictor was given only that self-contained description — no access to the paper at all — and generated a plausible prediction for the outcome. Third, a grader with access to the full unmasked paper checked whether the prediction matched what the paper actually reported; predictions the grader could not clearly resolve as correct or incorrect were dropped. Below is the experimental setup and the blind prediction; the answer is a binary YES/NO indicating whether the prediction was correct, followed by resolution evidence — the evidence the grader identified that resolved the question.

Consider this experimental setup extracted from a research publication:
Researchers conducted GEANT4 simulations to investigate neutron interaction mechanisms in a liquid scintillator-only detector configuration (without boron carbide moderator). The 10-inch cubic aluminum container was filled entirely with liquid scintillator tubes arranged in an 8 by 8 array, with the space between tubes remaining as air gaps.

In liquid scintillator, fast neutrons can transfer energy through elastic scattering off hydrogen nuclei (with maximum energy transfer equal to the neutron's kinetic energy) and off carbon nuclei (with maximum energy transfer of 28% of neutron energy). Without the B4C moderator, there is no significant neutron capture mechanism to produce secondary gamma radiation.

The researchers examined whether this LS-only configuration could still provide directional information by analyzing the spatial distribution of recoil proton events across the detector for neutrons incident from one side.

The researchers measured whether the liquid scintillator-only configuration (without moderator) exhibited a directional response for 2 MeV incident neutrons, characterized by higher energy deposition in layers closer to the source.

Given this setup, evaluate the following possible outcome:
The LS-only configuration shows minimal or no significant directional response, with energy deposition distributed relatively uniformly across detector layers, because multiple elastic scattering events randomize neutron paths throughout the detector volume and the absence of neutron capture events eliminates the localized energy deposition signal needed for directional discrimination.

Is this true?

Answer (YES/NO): NO